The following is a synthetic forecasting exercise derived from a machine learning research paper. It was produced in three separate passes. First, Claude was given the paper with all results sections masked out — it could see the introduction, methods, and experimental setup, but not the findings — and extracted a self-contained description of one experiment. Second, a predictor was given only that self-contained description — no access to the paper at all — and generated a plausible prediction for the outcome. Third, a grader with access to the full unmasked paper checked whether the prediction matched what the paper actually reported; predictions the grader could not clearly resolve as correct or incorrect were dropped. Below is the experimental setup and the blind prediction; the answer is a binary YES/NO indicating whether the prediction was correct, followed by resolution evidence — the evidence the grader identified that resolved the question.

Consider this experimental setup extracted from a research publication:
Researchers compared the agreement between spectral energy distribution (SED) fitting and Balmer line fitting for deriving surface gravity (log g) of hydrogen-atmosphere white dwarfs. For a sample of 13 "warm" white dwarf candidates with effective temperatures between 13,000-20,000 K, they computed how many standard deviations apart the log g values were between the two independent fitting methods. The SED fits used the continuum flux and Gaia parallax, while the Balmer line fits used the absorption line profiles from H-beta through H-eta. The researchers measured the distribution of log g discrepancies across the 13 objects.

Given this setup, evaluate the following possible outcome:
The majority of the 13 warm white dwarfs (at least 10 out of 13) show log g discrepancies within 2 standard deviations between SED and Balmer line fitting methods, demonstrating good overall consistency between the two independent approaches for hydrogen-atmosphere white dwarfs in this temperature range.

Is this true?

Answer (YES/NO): YES